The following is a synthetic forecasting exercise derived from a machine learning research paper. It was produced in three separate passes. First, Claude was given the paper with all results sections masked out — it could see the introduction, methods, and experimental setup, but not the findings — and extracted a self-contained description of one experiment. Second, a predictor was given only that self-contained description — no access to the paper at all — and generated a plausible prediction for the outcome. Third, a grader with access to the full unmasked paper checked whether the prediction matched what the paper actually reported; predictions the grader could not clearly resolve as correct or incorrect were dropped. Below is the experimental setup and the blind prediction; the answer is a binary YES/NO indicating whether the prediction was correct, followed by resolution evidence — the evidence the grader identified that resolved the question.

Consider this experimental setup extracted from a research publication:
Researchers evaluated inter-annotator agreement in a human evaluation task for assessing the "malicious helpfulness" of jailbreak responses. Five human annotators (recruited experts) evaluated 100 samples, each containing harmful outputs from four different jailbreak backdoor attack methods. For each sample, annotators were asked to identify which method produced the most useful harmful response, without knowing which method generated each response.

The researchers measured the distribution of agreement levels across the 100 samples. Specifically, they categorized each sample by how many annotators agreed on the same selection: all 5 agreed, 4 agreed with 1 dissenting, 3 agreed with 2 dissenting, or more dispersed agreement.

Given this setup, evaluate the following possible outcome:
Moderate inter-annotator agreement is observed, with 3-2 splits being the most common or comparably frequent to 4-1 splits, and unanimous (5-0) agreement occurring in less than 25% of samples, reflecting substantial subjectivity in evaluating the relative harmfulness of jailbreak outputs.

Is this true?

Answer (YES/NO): NO